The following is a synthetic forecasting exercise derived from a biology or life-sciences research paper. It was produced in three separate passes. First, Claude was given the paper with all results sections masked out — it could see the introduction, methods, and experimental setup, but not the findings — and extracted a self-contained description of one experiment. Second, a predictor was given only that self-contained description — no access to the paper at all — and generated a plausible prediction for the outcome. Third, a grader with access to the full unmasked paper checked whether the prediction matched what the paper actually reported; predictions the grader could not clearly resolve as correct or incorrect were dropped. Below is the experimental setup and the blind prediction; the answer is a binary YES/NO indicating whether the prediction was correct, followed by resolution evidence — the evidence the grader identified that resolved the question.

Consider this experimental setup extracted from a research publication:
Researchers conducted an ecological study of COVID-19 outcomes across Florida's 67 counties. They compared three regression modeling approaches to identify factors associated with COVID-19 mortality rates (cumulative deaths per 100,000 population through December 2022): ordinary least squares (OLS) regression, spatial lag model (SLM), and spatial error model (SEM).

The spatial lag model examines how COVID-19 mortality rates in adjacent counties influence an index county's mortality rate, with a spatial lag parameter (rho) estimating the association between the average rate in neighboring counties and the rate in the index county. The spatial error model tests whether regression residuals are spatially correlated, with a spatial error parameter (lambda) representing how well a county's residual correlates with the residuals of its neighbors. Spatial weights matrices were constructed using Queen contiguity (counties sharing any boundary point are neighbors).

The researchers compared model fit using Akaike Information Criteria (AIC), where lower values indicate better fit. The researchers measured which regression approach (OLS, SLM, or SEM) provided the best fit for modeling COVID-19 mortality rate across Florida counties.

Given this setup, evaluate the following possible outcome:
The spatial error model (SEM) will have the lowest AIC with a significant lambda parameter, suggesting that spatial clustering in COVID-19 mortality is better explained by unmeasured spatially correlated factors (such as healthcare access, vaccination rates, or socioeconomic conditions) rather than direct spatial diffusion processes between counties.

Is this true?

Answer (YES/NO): NO